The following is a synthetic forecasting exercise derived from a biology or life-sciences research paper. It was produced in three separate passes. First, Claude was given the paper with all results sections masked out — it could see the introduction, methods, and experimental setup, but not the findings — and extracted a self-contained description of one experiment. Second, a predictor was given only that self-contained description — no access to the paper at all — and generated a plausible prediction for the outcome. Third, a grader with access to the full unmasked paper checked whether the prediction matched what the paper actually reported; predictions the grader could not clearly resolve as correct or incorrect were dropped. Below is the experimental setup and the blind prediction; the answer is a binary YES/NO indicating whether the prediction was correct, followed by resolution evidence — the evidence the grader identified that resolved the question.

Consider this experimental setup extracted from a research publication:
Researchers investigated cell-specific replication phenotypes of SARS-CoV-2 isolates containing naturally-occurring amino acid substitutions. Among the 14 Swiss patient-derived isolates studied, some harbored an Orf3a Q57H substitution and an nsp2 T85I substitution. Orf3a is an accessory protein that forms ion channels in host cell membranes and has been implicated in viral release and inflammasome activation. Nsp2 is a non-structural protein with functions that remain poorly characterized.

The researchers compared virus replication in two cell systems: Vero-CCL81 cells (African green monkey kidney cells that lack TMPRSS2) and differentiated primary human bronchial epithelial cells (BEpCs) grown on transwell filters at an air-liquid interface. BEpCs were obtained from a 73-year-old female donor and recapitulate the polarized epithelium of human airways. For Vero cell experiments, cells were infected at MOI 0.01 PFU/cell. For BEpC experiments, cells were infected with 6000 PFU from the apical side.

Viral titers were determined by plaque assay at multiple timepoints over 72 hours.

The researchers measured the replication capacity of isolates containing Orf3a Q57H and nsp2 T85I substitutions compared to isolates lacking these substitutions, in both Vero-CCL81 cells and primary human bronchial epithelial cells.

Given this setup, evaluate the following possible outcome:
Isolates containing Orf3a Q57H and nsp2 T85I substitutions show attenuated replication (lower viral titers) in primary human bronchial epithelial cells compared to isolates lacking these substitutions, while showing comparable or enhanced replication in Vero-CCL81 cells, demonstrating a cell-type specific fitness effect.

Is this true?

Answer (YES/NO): NO